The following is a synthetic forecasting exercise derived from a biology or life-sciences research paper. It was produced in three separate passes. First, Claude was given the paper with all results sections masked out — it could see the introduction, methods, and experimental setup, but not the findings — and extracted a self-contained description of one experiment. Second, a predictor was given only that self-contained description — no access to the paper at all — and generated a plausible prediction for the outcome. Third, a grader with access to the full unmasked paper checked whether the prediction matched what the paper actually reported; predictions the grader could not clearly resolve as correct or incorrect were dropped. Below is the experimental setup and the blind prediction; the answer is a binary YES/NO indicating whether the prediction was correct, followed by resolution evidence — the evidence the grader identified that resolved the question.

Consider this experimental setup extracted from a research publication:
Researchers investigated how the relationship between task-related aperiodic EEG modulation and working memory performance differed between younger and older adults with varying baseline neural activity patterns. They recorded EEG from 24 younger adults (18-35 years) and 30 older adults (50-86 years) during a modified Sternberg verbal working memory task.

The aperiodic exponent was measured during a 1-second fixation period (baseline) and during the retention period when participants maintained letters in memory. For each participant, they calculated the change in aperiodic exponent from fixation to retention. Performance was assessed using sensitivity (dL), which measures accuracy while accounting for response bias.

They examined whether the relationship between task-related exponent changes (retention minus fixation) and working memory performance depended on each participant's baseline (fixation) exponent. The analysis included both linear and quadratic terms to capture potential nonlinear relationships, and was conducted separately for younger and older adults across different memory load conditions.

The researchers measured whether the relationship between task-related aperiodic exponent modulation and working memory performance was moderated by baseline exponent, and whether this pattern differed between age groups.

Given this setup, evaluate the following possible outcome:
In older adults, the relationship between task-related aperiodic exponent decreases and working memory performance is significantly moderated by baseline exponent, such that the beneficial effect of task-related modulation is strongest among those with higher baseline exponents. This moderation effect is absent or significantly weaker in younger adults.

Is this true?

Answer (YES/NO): NO